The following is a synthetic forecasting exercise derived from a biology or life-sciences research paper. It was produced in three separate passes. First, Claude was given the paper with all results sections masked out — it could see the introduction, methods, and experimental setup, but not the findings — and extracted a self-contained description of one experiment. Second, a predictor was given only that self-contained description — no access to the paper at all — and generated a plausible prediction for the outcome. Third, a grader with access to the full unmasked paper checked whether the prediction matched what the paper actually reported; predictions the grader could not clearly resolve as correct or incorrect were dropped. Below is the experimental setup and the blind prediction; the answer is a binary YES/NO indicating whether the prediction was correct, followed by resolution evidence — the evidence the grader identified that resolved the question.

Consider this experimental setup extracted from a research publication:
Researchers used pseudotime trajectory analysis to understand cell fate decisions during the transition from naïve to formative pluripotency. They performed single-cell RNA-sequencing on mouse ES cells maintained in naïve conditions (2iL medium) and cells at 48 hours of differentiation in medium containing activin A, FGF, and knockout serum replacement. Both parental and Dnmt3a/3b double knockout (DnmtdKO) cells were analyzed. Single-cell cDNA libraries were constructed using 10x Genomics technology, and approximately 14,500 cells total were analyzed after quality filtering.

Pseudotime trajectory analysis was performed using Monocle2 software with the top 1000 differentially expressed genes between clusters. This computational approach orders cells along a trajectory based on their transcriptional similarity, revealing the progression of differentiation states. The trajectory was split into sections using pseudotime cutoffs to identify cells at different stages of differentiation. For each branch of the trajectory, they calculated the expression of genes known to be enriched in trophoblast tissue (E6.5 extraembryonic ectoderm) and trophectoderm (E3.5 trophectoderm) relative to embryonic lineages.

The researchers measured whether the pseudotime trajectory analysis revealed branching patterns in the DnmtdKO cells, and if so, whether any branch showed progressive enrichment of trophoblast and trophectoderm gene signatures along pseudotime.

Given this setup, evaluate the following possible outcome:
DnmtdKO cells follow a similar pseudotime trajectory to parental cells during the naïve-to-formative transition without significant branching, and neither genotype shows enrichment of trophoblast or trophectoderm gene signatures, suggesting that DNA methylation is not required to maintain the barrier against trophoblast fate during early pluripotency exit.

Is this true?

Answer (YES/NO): NO